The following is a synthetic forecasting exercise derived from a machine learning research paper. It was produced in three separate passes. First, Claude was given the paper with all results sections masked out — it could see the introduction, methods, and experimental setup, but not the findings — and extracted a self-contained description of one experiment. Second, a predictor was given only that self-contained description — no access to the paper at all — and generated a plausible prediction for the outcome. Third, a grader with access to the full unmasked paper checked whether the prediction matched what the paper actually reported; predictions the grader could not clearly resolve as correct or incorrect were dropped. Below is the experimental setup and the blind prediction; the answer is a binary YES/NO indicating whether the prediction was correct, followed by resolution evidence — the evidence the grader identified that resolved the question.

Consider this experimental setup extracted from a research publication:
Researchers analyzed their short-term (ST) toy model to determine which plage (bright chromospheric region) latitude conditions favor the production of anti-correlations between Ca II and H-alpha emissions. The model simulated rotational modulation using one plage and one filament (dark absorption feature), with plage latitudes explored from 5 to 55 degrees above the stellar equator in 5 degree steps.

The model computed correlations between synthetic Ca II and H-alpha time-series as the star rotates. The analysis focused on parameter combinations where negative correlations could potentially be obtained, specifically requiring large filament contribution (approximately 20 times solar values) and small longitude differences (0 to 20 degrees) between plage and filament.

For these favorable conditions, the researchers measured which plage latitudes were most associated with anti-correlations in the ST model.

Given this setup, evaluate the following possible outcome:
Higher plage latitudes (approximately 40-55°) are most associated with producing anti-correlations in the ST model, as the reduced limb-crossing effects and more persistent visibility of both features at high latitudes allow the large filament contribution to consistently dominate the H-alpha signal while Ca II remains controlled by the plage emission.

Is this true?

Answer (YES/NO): NO